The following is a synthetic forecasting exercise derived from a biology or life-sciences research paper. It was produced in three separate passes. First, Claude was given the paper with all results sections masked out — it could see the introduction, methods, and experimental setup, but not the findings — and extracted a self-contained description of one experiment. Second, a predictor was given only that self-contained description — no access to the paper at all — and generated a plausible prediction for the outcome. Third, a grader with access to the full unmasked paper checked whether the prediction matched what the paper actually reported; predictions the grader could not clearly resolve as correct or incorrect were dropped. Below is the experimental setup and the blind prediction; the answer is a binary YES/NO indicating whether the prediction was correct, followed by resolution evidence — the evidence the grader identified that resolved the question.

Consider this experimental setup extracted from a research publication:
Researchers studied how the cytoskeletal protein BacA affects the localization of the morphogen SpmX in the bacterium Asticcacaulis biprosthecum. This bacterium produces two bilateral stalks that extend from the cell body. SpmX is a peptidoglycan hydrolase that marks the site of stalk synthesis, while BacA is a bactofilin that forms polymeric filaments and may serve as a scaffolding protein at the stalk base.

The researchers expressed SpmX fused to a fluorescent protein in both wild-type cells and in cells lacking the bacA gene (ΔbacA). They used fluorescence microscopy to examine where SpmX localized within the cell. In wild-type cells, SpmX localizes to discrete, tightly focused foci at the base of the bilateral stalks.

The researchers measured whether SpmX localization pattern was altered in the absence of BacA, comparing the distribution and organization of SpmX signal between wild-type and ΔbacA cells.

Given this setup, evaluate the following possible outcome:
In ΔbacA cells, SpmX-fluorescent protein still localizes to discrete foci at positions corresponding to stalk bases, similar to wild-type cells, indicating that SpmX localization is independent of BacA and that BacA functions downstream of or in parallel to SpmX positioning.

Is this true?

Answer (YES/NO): NO